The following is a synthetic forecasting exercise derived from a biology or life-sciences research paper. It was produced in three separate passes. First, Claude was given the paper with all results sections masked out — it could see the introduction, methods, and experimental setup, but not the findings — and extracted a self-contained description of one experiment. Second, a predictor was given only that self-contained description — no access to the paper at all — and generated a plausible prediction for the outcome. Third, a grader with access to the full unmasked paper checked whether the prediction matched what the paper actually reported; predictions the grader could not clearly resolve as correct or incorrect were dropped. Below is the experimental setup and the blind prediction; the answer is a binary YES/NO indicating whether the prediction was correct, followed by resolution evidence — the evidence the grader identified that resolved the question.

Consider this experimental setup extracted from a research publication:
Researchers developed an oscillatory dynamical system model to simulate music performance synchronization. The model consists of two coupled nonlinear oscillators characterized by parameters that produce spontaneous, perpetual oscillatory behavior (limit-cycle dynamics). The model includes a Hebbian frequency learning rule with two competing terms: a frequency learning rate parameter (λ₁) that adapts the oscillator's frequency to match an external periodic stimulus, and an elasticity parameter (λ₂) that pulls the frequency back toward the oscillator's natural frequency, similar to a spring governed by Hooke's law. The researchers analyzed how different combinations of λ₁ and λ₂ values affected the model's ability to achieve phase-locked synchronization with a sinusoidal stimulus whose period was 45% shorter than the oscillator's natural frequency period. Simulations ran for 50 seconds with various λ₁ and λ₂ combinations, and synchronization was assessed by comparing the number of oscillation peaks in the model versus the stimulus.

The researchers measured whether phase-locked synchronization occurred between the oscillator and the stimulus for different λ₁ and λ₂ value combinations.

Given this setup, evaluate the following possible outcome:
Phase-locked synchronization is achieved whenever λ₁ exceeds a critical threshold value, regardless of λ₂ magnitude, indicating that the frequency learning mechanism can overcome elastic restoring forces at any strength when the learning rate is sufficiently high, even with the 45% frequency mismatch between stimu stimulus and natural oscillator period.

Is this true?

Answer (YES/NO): NO